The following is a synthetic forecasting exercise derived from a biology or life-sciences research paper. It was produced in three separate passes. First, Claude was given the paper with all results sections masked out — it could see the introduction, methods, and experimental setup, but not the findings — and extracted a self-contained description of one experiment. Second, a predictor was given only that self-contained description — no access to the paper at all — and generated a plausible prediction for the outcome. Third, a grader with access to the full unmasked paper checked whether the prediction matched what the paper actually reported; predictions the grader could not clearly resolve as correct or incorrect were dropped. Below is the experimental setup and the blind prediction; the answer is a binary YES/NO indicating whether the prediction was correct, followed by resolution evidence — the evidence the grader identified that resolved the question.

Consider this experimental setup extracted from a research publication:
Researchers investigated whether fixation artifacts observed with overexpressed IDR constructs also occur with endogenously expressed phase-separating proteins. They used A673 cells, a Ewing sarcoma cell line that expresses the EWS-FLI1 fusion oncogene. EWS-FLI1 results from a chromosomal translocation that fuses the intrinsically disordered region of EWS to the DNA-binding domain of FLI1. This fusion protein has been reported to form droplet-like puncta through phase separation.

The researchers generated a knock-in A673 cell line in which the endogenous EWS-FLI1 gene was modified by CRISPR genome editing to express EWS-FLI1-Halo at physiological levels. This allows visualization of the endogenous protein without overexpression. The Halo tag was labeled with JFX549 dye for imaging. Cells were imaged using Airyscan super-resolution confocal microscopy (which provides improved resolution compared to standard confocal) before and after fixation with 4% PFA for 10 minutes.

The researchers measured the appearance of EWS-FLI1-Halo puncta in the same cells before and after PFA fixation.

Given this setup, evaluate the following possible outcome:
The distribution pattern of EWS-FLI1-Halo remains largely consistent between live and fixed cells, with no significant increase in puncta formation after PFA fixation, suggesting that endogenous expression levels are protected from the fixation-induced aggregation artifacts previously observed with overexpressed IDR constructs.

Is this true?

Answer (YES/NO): YES